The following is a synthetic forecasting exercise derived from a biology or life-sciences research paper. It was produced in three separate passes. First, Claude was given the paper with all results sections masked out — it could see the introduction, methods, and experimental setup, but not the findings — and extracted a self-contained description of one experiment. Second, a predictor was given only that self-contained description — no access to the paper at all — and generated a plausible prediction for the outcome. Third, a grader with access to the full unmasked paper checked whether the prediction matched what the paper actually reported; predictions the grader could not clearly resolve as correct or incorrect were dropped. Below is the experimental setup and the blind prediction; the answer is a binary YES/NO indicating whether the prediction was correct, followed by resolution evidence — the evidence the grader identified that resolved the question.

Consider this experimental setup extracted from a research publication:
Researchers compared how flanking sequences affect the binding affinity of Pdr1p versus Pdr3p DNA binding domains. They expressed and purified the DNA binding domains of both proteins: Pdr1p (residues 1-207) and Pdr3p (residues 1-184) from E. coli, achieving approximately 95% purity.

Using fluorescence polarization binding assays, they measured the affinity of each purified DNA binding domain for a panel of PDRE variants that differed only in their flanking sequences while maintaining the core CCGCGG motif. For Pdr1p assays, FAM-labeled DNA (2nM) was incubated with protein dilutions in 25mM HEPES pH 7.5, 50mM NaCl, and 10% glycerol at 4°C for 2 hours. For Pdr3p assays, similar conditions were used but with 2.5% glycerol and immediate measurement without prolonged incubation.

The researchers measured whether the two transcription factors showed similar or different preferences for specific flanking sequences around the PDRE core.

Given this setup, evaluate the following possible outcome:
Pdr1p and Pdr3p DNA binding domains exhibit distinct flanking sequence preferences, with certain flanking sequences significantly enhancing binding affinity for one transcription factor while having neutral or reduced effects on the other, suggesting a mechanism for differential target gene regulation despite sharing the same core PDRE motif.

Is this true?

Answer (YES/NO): YES